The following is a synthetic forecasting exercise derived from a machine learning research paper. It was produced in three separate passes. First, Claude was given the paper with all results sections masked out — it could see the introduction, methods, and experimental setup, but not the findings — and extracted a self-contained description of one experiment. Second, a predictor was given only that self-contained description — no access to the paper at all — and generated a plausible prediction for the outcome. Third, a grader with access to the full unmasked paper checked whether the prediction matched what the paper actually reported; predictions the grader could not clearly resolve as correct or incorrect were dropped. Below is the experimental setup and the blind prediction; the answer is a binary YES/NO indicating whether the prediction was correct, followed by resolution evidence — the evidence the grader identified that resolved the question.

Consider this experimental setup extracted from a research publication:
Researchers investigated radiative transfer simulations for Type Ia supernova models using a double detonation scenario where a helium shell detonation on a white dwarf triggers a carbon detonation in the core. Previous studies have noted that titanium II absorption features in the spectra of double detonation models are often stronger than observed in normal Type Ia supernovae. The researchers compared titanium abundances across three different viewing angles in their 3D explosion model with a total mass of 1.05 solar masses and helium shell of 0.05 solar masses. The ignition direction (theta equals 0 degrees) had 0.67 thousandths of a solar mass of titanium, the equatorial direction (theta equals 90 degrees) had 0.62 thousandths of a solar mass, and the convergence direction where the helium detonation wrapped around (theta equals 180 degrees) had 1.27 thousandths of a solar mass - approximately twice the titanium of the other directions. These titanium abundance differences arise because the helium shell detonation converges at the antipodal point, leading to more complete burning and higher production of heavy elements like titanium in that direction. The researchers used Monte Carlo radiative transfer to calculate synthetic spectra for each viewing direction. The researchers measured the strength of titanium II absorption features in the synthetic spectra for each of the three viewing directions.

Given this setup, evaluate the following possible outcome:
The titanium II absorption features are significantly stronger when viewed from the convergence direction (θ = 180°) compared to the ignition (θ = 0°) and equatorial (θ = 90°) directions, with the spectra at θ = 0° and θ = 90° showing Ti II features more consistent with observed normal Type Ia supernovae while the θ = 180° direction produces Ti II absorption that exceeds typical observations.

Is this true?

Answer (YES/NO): NO